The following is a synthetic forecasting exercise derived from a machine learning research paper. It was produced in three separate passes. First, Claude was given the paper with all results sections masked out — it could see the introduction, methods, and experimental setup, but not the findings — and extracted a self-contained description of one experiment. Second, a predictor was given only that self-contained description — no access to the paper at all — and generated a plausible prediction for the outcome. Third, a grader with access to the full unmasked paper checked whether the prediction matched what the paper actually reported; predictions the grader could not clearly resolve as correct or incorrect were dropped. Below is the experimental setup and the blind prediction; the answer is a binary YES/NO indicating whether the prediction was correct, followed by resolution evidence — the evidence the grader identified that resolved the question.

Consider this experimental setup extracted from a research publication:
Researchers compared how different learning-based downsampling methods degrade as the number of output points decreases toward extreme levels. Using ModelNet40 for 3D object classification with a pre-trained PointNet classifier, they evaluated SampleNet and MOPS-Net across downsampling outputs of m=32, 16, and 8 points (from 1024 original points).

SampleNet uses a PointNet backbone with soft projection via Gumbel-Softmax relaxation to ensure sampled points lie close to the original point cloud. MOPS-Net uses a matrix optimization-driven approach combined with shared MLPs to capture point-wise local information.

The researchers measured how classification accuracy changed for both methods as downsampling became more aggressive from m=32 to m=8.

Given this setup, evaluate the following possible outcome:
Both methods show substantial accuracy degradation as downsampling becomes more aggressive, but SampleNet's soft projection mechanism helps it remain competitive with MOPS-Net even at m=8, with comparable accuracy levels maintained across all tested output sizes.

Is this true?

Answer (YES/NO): NO